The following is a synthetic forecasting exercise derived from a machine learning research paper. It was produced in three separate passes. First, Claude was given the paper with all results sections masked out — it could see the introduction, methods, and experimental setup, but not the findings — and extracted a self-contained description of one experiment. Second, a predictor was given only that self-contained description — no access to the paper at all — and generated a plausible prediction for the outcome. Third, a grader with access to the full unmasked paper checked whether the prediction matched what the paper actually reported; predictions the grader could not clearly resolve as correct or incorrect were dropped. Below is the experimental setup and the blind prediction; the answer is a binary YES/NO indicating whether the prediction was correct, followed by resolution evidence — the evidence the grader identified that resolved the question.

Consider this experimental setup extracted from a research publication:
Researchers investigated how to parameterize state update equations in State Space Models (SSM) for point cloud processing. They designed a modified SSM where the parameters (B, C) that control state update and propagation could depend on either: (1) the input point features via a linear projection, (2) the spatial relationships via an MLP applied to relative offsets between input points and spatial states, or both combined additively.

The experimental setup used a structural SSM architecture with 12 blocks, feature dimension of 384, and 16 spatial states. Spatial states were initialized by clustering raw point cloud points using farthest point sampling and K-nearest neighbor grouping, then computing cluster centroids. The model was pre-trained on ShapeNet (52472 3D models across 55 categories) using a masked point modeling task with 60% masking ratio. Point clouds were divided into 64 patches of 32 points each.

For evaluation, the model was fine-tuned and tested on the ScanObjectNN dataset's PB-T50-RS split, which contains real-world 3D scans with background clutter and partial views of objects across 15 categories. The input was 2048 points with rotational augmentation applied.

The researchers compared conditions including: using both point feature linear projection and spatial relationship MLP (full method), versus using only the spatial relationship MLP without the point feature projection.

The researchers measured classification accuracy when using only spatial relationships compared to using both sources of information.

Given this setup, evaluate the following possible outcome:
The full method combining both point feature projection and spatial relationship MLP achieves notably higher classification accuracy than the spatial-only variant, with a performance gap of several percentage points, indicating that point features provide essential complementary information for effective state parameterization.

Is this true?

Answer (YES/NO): NO